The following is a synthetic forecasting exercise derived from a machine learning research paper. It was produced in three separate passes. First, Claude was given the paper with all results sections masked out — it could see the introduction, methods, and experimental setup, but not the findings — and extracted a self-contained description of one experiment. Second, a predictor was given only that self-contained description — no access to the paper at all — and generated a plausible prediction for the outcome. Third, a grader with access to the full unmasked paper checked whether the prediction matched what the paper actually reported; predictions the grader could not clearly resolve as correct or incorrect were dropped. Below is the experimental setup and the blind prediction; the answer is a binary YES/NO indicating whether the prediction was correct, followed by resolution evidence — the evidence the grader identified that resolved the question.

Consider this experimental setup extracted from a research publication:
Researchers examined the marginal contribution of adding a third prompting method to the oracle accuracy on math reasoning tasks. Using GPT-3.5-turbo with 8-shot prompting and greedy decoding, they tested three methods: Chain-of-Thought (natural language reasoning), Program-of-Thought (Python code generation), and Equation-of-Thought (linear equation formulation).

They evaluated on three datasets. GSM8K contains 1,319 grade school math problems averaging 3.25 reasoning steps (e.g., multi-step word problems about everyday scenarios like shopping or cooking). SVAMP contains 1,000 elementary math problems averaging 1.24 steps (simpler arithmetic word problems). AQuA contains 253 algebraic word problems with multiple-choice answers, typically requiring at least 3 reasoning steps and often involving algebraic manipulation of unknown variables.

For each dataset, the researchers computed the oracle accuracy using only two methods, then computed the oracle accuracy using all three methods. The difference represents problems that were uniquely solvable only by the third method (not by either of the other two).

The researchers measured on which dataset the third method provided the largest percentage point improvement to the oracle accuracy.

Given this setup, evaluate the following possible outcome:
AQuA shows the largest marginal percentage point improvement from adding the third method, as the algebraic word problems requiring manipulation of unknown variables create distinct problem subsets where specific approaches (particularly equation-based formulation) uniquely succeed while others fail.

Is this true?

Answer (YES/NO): YES